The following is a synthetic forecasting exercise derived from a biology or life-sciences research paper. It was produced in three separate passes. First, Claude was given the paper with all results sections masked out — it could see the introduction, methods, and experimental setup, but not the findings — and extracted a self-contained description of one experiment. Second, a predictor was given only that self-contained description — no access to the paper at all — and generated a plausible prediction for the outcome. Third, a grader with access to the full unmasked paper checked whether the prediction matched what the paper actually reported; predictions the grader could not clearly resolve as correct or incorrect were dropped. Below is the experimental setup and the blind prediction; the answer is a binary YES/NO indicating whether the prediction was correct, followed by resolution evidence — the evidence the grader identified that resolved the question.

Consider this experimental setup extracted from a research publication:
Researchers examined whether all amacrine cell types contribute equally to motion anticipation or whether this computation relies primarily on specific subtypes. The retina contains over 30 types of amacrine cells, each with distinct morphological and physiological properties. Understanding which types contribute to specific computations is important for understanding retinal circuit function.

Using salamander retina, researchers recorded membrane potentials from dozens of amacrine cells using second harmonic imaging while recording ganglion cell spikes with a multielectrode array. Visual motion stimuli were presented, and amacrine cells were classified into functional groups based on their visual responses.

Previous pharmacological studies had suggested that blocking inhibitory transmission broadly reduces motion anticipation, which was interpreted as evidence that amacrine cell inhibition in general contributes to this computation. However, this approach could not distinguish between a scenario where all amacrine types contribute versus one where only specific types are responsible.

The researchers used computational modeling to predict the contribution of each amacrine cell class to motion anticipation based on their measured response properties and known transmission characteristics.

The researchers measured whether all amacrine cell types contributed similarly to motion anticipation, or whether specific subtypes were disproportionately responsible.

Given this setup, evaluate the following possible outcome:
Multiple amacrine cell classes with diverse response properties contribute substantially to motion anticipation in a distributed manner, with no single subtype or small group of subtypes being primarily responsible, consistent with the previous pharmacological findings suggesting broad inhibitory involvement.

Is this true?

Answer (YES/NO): NO